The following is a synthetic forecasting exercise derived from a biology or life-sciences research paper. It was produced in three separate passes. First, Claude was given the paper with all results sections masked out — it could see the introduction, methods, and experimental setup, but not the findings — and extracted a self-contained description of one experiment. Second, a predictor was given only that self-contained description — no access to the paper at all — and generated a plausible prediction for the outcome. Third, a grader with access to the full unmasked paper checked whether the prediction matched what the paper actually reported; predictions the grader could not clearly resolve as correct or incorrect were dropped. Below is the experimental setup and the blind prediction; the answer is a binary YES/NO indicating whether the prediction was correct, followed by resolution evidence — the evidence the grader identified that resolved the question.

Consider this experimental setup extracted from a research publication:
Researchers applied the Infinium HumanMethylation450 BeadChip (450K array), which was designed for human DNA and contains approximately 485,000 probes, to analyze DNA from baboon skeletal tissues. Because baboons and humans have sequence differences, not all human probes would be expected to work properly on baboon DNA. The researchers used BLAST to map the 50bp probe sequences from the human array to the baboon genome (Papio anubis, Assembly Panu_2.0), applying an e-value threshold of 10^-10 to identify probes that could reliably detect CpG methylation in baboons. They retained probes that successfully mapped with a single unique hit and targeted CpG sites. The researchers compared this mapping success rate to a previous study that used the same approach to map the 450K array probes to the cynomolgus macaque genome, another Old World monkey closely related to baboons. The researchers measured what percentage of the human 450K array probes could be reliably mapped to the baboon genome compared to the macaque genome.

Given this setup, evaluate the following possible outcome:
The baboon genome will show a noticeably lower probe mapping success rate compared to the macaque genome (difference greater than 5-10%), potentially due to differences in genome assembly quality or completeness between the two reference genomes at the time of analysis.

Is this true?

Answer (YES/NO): YES